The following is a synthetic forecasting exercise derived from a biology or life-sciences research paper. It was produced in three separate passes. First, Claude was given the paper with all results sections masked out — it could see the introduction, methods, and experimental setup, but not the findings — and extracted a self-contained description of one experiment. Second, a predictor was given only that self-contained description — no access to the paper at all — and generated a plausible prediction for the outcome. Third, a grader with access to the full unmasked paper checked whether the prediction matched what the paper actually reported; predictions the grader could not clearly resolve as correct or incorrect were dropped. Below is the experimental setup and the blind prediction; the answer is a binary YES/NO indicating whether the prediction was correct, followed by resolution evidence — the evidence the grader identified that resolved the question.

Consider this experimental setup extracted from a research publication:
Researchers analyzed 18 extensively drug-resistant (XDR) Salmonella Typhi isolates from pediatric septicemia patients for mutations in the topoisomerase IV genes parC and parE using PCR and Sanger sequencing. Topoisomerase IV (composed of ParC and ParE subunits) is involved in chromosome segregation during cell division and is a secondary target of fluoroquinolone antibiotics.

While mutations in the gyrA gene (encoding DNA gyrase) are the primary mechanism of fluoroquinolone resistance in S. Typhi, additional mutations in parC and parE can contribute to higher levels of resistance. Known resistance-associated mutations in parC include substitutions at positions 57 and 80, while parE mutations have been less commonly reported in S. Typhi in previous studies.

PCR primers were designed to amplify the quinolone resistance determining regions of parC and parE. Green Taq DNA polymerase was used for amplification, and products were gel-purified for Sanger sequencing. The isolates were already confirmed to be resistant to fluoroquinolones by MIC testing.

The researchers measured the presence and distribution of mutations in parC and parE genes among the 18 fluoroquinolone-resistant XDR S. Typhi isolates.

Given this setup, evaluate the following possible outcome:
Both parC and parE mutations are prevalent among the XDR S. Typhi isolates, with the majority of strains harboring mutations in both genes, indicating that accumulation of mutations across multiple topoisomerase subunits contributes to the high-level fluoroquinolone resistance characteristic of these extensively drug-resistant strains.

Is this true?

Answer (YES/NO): NO